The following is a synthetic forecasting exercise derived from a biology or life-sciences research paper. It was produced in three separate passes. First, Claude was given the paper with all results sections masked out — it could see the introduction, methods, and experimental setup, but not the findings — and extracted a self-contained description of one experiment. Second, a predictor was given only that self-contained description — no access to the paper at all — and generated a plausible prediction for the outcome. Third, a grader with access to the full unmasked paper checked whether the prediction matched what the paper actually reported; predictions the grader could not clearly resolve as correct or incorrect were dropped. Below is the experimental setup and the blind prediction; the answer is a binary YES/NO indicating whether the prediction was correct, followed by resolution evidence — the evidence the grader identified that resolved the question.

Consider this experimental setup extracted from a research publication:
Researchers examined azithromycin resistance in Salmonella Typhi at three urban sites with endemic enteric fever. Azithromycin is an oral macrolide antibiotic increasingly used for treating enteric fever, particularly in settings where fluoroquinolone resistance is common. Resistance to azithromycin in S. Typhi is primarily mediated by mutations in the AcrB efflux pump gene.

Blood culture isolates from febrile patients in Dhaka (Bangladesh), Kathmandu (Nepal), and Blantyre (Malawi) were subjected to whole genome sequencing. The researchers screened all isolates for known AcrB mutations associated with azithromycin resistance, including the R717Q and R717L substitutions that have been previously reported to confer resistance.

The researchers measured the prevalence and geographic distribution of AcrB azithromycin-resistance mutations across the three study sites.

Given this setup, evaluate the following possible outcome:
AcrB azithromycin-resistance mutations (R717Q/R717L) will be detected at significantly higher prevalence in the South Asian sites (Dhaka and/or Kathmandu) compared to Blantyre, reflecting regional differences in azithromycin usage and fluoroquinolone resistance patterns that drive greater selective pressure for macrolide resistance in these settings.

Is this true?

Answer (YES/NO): YES